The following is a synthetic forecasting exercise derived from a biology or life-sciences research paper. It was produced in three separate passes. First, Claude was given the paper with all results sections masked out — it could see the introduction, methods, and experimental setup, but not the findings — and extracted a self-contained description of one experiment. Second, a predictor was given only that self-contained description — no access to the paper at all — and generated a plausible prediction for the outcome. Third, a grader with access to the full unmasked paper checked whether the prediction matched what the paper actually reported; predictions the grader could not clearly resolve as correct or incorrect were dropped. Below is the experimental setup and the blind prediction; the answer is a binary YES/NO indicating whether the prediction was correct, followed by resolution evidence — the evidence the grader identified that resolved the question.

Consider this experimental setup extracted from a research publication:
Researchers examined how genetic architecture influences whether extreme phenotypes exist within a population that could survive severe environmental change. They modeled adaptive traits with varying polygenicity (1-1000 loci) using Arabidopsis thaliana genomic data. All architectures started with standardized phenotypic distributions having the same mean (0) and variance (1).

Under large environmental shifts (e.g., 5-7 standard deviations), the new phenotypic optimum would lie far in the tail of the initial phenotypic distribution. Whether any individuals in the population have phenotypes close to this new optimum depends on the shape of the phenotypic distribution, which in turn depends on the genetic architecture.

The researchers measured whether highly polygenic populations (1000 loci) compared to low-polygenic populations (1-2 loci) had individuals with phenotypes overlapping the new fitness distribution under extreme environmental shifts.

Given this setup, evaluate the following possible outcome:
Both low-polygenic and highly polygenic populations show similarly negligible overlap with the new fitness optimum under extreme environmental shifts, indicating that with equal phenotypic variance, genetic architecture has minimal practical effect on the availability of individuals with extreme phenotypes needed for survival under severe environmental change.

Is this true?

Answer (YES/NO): NO